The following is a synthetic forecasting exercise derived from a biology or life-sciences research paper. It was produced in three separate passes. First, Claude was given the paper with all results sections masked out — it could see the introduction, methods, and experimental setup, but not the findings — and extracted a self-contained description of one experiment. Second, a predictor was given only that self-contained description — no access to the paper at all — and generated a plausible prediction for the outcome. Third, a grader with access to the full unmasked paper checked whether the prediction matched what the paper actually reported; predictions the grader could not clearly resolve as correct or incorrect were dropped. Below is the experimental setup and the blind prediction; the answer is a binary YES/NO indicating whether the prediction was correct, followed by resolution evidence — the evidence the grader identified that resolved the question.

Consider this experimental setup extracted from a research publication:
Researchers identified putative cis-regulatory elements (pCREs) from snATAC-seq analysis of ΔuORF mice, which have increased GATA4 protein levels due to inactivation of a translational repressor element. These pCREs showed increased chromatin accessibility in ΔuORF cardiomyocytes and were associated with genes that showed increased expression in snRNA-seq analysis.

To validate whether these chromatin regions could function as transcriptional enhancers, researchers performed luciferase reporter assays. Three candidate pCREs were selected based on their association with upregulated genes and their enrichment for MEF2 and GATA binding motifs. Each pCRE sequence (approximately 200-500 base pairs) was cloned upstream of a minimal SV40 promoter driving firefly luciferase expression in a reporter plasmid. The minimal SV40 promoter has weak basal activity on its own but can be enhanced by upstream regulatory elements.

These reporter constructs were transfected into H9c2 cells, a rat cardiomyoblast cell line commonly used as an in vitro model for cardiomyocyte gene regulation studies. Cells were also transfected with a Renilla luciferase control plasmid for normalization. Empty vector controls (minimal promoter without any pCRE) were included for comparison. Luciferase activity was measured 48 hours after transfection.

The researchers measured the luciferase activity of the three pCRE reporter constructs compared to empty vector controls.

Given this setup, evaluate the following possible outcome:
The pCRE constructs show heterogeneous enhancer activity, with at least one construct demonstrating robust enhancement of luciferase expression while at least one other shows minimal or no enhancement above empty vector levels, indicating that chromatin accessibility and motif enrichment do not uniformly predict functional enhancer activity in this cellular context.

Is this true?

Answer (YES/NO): NO